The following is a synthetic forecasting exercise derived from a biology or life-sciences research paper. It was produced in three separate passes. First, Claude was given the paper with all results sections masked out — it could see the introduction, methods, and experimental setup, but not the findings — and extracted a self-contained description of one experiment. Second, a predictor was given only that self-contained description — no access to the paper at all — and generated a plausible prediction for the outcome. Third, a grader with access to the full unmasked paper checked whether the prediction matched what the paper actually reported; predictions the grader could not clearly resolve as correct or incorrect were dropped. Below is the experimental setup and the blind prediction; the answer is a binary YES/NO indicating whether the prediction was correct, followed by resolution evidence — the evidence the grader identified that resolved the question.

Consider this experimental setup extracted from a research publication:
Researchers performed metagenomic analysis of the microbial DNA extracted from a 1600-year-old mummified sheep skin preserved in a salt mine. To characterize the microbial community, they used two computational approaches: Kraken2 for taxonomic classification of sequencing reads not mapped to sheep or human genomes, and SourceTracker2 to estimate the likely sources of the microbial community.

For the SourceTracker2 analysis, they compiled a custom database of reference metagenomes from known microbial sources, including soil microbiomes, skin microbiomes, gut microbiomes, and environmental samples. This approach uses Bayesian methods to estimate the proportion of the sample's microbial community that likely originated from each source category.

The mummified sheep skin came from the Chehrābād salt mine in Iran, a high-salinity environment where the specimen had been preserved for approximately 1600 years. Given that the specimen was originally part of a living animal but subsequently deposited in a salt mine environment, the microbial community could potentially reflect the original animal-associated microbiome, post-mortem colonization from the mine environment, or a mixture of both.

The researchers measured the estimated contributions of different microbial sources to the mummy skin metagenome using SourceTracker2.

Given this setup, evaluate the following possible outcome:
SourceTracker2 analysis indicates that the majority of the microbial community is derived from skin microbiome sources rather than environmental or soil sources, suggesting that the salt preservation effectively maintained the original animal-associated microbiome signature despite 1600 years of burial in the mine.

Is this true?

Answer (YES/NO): NO